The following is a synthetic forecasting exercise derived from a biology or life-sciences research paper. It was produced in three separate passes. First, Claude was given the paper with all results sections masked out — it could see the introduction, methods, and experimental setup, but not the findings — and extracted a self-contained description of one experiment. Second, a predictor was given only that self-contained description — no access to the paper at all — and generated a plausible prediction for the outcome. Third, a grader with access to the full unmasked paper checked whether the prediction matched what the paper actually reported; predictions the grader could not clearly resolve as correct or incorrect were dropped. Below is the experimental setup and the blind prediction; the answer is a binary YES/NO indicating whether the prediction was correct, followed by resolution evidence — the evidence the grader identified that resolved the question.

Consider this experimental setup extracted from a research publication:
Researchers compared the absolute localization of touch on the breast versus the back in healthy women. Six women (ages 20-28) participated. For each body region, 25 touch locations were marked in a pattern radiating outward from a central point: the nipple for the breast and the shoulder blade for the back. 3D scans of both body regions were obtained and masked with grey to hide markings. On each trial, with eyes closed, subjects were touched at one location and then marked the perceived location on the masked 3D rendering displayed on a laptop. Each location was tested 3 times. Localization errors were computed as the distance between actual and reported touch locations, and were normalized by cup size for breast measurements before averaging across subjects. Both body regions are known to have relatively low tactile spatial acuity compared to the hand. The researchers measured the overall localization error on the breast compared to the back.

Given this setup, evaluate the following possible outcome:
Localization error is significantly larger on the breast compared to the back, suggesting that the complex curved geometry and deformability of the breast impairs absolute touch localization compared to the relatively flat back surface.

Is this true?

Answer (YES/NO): NO